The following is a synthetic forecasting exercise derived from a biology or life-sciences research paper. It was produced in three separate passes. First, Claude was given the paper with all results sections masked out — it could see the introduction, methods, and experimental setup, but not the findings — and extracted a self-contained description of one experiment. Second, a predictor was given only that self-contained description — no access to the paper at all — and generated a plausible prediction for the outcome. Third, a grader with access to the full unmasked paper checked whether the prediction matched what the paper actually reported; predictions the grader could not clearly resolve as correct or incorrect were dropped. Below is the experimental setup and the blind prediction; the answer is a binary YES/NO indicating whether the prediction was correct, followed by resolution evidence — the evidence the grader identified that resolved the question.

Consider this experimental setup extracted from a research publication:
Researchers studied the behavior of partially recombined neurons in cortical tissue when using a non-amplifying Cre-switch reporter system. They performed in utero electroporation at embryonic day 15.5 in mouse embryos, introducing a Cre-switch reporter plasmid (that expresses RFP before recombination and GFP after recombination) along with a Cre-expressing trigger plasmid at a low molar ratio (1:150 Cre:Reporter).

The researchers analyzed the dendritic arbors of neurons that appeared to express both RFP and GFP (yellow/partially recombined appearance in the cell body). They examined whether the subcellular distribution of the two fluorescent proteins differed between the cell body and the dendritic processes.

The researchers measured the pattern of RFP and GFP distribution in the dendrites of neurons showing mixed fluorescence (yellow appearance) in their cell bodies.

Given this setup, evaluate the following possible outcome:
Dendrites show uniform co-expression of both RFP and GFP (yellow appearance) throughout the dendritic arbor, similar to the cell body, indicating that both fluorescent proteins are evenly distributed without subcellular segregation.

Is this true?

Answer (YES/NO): YES